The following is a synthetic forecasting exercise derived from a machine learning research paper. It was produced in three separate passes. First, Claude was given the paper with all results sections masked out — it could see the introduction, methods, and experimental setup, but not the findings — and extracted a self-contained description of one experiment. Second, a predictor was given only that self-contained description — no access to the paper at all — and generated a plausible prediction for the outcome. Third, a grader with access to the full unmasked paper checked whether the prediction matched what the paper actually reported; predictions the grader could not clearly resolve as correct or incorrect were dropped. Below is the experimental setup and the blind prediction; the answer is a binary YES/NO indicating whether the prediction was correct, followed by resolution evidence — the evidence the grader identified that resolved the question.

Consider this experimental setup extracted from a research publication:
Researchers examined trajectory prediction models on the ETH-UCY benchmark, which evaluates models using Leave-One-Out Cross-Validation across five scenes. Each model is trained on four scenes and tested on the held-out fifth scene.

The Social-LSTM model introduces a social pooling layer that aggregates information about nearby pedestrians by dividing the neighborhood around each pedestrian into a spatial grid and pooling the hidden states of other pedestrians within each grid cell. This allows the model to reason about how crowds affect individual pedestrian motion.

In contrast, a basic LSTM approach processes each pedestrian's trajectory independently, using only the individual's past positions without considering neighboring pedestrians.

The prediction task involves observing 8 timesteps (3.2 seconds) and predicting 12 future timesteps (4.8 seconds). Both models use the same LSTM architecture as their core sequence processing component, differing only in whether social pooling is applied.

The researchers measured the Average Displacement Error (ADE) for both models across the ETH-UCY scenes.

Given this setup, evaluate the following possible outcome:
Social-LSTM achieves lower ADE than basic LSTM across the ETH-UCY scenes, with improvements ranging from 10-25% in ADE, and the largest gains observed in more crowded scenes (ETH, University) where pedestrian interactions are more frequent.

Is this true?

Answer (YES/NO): NO